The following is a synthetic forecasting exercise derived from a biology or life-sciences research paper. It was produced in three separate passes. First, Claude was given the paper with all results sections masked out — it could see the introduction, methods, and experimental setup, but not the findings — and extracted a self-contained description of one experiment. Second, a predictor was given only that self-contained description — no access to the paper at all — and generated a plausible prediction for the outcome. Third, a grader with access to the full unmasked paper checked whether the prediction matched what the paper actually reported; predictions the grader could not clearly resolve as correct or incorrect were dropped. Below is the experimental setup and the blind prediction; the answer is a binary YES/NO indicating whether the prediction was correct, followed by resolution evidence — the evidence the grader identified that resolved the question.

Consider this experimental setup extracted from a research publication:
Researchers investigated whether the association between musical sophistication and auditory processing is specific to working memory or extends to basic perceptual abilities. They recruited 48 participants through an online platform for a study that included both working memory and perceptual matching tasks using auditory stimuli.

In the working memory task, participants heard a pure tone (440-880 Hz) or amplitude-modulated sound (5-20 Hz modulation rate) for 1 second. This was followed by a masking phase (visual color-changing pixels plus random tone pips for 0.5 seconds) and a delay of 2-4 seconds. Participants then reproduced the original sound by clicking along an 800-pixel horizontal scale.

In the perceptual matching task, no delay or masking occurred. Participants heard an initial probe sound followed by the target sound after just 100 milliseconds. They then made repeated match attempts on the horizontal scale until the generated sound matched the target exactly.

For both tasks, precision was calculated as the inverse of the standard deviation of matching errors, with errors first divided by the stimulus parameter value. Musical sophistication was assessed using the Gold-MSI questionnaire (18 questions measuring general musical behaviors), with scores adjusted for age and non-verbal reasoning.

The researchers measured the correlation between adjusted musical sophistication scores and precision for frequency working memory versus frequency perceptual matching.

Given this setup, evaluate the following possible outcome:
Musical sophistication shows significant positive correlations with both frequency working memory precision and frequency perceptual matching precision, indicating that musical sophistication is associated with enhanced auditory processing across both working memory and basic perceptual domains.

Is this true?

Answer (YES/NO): NO